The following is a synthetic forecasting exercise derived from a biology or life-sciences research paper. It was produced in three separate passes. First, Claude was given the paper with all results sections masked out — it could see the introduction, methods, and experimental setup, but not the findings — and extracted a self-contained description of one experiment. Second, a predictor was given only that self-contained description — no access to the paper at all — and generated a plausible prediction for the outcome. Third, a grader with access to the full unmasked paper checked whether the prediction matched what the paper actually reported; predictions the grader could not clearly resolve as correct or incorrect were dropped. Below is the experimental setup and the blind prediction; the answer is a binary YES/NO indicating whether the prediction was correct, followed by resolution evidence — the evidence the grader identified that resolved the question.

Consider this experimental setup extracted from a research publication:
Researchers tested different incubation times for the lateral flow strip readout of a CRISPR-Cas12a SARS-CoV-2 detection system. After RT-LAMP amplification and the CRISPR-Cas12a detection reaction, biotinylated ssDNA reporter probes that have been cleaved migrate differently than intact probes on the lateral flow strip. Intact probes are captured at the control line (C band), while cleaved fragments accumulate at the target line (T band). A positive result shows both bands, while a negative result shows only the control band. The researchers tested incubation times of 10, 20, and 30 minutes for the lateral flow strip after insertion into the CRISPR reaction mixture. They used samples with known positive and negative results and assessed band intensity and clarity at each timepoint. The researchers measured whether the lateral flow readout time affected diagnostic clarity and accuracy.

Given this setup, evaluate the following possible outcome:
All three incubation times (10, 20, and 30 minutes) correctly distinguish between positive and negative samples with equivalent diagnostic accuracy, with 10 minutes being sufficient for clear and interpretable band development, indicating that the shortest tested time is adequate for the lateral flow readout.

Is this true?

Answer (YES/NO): NO